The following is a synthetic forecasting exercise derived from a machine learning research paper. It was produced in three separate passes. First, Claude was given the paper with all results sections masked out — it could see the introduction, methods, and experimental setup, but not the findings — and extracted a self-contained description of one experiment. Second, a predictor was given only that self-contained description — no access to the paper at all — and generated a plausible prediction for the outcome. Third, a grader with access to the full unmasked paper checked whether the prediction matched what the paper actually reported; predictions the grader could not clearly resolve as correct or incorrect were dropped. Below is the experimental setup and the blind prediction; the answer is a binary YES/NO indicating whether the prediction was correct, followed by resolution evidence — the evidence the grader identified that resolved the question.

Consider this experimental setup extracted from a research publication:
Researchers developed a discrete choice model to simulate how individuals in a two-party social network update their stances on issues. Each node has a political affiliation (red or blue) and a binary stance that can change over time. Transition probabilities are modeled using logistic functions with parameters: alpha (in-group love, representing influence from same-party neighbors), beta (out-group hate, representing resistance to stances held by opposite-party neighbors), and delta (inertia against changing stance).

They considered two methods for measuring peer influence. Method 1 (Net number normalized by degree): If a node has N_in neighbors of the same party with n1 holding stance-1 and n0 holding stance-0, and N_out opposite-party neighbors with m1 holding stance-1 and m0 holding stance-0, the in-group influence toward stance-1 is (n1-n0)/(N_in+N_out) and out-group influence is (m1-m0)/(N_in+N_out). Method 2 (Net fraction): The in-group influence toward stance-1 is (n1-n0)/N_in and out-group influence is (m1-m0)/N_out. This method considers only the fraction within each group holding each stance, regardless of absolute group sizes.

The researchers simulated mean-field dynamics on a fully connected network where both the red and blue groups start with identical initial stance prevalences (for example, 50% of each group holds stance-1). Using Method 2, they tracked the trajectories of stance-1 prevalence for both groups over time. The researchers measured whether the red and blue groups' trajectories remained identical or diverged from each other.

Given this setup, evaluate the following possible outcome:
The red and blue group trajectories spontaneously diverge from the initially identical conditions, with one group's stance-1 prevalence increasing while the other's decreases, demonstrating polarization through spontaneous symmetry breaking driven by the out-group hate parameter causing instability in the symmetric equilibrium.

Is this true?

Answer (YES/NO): NO